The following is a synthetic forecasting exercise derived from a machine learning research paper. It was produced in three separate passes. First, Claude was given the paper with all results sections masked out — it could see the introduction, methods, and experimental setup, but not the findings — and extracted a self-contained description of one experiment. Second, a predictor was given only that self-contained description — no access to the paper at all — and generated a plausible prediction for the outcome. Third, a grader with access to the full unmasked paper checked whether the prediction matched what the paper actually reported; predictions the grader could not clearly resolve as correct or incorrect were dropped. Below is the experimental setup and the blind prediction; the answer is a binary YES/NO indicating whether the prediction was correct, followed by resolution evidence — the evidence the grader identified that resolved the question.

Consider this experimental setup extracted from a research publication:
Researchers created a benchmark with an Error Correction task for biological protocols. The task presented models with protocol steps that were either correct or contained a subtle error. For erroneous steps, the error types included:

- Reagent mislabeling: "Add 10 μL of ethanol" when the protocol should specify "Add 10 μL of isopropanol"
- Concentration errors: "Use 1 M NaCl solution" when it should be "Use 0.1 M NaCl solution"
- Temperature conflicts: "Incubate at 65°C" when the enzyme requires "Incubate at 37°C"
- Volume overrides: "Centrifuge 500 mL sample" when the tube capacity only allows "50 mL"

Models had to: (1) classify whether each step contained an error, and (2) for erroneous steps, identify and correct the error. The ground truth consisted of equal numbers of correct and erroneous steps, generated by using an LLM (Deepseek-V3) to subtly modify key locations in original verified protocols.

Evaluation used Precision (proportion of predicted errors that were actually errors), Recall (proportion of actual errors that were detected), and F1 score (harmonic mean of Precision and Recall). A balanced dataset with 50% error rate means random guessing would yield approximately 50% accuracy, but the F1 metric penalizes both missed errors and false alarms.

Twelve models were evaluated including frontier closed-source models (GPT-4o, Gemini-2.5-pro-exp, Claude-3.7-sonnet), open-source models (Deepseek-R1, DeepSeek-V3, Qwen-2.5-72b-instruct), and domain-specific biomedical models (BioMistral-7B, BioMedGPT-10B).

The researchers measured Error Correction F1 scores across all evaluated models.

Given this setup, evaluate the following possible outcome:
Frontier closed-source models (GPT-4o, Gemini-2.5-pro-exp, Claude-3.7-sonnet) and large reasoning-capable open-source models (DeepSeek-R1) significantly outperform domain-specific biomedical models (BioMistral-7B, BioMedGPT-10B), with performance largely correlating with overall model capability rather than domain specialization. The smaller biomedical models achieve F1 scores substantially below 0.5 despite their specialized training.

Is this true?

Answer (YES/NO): NO